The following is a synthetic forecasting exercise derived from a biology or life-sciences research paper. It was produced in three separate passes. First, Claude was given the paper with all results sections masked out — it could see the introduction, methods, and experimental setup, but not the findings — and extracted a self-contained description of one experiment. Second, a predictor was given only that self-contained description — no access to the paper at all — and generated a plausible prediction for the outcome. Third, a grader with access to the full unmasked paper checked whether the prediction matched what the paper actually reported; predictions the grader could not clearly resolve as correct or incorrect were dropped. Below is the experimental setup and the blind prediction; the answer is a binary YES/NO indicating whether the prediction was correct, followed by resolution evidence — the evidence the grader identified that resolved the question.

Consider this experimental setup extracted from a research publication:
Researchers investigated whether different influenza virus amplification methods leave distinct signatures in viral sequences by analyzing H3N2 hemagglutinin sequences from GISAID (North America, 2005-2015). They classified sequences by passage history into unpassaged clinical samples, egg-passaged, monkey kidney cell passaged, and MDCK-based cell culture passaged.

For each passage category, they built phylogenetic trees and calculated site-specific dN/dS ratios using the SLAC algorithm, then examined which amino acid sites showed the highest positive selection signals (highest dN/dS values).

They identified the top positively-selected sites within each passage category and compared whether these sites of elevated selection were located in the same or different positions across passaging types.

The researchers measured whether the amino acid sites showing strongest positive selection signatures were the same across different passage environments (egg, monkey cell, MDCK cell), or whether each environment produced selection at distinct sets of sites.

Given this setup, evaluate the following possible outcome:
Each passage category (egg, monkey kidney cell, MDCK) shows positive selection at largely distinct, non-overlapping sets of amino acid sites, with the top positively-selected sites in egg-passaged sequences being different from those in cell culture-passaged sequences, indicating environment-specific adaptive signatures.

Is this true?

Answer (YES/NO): YES